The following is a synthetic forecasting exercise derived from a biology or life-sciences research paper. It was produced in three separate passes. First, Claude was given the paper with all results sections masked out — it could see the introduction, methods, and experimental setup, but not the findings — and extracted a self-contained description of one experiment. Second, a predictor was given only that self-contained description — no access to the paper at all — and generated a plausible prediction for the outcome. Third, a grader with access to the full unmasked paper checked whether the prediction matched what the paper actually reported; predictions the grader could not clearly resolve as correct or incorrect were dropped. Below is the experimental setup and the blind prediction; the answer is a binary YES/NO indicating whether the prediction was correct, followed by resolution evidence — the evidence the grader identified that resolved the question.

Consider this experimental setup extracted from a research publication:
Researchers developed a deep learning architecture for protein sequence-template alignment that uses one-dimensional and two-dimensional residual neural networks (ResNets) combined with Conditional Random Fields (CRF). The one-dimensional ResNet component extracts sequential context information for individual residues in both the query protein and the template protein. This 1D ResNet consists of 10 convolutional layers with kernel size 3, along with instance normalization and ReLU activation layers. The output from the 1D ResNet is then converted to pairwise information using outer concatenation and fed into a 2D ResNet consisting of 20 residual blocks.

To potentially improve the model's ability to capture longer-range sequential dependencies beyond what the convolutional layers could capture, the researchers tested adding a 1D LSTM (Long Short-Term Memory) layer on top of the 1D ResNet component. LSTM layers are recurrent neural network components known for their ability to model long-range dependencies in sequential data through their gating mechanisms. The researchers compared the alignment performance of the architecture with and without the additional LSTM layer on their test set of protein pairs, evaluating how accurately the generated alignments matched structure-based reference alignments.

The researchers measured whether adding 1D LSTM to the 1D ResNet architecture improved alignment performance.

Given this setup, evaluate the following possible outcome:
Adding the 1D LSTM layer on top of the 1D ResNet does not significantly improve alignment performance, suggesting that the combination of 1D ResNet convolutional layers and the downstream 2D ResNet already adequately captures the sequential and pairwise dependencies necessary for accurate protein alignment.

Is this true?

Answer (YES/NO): YES